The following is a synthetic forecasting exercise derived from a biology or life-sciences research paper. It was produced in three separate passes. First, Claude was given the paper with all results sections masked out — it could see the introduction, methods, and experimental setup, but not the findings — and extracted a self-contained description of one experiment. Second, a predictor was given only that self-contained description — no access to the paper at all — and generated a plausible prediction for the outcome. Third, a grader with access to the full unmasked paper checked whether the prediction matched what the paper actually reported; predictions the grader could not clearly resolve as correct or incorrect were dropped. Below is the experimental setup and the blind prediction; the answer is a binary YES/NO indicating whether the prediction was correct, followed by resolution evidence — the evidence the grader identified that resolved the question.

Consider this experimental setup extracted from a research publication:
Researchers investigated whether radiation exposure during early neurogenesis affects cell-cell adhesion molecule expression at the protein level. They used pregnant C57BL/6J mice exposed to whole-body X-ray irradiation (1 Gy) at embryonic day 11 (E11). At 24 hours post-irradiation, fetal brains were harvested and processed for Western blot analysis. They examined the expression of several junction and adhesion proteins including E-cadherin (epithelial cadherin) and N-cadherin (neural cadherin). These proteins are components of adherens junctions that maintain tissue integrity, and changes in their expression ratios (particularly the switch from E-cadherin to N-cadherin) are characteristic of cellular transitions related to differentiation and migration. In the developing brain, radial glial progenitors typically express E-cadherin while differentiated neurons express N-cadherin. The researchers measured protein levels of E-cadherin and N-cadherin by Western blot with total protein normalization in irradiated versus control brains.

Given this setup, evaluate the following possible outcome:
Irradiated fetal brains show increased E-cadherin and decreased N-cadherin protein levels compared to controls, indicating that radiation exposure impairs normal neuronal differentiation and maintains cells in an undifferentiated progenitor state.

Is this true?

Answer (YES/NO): NO